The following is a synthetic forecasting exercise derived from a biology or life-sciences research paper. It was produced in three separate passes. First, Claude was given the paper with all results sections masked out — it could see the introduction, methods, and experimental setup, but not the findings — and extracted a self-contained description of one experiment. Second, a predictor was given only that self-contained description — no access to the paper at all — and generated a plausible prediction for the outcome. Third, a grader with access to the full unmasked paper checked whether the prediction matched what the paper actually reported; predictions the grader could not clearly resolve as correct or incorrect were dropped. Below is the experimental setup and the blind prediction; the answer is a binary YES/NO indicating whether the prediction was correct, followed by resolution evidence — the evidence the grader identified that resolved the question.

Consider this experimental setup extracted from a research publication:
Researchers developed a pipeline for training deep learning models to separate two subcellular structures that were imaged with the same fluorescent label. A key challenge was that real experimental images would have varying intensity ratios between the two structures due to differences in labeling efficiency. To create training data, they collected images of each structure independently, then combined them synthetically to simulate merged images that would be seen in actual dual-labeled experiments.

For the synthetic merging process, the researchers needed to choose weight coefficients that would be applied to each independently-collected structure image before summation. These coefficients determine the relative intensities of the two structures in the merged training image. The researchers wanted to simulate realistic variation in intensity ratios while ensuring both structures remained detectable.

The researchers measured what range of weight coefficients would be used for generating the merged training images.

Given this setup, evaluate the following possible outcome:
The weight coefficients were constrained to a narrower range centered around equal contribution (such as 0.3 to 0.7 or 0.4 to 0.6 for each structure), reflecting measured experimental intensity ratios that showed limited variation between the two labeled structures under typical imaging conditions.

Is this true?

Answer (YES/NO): NO